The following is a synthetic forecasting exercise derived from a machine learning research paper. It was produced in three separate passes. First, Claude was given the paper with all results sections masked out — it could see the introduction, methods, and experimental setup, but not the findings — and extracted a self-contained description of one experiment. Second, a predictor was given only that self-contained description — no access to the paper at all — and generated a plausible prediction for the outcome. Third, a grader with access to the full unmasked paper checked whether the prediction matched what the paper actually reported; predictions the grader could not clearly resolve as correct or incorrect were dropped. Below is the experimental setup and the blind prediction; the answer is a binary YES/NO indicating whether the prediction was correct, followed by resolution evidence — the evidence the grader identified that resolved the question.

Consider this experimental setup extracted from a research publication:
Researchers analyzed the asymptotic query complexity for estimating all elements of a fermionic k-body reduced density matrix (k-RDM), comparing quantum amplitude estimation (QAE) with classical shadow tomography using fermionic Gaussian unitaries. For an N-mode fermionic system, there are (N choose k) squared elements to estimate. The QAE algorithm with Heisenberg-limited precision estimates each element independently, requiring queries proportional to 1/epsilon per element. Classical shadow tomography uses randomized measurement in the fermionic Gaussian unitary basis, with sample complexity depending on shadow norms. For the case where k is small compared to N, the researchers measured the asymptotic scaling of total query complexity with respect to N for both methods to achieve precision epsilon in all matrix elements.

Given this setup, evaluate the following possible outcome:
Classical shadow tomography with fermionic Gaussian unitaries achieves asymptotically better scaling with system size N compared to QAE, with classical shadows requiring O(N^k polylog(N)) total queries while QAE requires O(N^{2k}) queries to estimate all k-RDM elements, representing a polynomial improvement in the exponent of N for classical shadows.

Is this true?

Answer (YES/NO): NO